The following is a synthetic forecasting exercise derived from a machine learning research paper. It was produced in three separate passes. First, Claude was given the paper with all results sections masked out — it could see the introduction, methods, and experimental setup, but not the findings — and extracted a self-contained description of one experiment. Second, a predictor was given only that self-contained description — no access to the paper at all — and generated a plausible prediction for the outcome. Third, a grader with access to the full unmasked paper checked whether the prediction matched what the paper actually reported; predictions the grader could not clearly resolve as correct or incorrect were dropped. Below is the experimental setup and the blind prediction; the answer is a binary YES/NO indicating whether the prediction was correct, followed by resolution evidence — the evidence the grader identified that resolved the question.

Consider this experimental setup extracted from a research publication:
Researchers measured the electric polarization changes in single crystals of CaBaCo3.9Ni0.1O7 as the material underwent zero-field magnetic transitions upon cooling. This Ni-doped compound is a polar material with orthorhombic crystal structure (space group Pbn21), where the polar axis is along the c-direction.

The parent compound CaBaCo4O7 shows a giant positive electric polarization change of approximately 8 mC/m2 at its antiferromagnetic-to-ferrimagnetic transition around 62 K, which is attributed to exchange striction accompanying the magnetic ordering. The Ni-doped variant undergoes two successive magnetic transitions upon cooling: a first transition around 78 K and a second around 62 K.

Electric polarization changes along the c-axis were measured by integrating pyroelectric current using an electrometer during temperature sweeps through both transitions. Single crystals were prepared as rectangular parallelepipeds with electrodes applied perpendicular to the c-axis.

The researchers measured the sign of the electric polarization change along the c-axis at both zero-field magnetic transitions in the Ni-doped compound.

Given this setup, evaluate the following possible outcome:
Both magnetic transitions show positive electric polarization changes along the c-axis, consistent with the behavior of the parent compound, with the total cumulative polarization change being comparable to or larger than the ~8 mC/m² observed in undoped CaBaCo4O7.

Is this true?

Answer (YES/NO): NO